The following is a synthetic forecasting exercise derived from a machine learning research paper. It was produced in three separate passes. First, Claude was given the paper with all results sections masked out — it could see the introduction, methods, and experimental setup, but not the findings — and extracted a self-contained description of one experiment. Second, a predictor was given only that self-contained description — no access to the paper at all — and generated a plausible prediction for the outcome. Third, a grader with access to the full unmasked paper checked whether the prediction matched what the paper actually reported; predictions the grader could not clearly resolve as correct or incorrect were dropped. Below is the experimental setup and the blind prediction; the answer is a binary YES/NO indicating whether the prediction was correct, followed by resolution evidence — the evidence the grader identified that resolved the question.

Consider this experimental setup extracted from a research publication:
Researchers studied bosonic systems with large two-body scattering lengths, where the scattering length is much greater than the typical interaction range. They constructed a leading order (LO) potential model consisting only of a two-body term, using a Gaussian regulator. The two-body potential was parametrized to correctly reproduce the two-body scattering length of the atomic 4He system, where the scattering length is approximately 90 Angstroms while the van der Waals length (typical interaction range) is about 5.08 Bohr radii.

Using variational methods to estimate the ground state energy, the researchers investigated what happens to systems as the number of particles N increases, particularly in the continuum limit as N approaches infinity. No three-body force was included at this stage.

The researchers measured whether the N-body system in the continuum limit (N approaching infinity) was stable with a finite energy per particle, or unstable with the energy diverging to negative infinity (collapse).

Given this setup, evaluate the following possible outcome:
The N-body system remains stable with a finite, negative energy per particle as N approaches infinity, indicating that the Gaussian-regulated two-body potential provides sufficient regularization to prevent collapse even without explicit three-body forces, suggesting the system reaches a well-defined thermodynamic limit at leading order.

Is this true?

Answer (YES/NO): NO